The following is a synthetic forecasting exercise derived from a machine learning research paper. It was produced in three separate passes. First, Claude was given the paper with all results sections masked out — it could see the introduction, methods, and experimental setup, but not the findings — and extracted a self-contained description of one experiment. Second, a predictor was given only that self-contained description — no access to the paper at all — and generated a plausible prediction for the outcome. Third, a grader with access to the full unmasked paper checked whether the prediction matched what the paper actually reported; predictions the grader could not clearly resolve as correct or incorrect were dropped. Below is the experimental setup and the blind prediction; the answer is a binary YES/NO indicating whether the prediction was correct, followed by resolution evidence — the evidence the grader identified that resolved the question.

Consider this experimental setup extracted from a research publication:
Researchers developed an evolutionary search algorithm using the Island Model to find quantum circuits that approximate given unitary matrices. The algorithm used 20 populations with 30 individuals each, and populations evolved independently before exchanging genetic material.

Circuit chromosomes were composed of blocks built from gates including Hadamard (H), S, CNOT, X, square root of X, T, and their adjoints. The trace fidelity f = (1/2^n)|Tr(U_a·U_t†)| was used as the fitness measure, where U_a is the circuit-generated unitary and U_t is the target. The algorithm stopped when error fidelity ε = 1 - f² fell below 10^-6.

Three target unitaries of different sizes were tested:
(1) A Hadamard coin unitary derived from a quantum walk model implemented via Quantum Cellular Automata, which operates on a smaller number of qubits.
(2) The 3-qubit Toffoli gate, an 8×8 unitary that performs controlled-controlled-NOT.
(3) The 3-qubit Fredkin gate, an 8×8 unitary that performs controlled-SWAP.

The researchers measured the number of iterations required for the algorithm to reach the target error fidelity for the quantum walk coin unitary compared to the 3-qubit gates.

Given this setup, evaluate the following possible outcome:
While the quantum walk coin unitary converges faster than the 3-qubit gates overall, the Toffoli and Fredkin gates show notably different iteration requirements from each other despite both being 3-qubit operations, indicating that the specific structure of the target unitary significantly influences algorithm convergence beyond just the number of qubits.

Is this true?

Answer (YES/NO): YES